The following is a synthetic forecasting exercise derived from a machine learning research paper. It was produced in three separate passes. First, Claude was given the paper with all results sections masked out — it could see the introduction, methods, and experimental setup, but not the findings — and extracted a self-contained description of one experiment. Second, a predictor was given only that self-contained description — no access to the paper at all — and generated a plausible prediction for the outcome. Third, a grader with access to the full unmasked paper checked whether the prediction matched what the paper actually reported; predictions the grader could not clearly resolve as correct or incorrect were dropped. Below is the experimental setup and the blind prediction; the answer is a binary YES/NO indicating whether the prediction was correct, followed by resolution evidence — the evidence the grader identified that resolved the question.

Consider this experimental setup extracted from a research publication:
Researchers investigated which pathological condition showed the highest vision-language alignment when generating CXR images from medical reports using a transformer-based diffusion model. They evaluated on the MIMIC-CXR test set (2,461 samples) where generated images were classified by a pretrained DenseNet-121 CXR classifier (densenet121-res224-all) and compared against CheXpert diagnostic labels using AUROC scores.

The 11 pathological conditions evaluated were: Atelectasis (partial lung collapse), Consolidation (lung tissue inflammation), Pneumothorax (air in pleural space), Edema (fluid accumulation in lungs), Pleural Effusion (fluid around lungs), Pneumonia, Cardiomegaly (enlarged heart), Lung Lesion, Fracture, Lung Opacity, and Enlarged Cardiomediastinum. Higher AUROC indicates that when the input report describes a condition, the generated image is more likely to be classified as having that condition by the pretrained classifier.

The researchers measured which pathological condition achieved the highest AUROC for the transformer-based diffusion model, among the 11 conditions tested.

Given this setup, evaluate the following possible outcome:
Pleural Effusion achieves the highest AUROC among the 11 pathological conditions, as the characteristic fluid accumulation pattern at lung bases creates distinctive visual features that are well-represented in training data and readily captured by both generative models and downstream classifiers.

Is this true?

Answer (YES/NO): YES